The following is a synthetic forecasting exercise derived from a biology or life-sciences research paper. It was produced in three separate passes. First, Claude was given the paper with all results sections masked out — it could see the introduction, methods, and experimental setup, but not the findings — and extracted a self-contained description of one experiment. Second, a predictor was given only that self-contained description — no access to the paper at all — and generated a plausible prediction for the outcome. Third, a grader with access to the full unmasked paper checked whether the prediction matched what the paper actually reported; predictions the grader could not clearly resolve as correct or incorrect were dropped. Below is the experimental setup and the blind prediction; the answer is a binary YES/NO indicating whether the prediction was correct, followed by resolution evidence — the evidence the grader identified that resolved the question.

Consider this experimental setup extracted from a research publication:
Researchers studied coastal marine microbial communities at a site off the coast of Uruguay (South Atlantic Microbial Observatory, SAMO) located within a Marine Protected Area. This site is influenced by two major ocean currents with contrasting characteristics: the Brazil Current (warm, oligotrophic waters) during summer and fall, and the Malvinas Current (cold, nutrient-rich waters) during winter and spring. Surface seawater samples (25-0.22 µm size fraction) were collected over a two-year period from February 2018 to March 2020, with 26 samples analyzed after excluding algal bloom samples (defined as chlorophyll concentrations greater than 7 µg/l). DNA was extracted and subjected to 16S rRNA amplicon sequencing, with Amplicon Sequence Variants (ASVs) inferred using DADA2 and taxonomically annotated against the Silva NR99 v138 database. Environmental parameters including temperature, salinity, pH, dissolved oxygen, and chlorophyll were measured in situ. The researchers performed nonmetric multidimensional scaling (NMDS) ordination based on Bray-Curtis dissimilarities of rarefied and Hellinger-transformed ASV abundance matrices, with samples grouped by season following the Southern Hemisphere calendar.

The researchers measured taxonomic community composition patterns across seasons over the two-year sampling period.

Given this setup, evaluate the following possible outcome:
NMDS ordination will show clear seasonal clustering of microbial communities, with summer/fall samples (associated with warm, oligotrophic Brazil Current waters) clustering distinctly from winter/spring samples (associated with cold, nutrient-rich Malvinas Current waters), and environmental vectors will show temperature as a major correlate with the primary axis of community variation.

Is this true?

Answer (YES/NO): YES